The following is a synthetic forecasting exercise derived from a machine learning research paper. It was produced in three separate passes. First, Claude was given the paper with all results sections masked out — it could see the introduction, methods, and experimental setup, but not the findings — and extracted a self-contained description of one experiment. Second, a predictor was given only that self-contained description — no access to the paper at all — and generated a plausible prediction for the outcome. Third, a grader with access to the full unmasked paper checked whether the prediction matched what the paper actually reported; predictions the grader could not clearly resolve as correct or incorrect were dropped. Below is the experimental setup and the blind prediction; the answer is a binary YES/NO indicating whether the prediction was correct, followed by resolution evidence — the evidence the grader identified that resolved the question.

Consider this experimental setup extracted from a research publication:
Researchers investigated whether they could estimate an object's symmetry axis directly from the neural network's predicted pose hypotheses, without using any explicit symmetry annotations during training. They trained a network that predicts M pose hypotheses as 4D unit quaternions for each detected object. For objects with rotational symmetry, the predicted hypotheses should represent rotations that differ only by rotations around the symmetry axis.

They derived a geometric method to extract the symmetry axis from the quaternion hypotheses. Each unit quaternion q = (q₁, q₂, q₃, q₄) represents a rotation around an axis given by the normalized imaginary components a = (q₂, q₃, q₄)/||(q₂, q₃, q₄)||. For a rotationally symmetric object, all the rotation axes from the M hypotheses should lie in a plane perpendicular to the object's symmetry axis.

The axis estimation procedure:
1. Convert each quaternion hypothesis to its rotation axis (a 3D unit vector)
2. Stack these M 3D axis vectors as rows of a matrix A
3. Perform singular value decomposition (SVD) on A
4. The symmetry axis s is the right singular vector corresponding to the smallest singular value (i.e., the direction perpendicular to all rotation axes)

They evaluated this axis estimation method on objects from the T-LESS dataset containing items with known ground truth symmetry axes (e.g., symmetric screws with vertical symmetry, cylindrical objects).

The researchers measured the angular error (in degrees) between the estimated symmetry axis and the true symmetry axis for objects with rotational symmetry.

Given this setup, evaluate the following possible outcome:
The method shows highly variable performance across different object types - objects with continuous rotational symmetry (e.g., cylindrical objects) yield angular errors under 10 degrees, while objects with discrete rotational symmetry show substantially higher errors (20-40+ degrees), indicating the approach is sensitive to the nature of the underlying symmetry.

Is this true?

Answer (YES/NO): NO